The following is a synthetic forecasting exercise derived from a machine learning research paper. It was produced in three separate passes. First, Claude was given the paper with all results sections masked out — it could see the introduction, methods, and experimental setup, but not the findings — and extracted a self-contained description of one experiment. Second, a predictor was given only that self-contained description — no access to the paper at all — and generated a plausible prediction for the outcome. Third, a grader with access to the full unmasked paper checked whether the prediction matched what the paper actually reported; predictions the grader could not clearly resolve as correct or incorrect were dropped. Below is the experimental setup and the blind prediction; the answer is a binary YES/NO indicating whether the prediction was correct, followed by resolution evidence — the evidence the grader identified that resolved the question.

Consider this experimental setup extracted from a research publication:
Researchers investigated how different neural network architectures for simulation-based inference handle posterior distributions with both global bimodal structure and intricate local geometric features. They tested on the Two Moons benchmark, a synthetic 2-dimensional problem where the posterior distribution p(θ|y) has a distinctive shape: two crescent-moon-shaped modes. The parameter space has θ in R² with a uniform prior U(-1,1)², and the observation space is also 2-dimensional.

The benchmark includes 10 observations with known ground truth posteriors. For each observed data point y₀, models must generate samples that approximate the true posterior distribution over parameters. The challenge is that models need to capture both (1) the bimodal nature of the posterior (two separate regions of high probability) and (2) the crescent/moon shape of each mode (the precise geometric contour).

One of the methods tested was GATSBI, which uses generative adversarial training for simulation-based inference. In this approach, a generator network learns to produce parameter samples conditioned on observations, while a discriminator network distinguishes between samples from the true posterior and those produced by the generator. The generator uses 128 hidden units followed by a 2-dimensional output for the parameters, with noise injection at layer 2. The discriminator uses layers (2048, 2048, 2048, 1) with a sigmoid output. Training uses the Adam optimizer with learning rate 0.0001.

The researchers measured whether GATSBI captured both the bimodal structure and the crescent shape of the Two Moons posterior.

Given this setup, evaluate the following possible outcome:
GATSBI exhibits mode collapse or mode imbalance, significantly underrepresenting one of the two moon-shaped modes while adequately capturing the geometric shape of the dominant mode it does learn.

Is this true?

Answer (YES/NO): NO